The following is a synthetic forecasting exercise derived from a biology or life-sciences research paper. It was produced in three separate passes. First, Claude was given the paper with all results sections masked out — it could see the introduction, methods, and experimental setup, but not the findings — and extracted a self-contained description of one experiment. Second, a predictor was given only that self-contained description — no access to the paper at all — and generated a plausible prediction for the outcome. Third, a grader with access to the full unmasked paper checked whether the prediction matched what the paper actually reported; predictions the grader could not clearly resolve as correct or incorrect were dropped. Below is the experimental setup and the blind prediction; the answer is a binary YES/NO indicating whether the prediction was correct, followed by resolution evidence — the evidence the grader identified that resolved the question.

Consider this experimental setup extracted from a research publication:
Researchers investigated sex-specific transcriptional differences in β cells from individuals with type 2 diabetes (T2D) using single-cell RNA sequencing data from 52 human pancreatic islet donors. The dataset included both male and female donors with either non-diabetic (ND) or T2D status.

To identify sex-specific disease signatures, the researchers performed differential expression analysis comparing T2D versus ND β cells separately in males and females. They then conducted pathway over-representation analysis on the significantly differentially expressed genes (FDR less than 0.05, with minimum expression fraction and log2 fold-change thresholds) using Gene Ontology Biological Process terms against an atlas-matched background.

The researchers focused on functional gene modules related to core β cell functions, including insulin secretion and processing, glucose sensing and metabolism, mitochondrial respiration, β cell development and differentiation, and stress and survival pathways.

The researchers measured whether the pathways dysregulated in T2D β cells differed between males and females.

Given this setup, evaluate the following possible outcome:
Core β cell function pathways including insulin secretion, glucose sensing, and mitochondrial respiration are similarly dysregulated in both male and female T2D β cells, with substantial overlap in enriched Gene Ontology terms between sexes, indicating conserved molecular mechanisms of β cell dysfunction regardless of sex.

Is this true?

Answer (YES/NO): NO